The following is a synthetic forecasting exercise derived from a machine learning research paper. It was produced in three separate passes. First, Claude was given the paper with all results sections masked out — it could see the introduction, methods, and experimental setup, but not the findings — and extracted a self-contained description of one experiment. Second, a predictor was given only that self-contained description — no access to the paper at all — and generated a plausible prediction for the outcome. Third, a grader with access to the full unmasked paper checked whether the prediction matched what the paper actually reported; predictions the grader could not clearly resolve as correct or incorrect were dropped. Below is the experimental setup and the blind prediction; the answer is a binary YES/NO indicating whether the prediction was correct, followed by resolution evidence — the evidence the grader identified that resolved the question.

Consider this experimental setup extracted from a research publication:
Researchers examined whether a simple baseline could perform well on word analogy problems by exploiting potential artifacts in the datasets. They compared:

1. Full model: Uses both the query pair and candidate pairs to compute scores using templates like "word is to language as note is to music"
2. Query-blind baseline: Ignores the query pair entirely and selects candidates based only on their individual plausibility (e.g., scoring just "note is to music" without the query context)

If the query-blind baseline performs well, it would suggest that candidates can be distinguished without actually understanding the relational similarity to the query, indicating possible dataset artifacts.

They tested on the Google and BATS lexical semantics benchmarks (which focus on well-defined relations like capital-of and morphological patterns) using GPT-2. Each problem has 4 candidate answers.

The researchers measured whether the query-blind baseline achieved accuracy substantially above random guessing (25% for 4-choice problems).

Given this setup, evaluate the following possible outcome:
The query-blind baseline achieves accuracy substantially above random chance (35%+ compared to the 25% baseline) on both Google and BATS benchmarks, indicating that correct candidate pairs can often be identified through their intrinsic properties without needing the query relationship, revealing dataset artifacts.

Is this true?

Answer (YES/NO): YES